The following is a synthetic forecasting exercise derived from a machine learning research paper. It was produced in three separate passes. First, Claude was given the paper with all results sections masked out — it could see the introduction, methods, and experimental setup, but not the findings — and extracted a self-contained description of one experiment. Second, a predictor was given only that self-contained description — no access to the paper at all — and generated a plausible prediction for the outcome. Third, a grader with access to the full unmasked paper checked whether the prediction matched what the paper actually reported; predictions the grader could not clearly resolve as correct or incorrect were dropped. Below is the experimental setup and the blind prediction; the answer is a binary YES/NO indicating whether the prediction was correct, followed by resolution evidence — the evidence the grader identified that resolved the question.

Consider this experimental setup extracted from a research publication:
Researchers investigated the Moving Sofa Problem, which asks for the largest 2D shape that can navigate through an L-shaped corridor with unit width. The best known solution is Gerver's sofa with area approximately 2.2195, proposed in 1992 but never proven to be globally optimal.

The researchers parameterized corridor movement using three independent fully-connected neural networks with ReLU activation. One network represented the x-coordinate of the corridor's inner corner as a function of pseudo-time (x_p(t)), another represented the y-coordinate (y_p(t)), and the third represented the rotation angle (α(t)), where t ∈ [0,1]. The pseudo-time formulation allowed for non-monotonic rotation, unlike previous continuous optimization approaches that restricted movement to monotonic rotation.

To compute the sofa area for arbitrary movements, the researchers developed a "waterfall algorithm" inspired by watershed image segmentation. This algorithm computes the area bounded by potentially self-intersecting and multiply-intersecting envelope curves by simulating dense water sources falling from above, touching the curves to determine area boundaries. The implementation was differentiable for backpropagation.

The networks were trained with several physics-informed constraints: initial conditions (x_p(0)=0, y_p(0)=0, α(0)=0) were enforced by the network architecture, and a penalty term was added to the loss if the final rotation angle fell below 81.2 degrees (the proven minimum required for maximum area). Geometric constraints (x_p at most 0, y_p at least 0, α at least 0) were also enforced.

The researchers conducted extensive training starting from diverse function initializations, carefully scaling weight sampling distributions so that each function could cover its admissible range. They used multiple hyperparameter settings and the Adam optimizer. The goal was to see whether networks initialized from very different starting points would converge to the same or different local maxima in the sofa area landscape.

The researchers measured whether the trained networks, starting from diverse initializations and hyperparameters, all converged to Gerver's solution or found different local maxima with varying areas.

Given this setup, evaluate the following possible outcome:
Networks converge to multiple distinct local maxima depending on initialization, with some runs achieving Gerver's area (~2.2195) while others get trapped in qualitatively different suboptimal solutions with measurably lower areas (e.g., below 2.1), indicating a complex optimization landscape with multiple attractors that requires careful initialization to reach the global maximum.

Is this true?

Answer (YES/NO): NO